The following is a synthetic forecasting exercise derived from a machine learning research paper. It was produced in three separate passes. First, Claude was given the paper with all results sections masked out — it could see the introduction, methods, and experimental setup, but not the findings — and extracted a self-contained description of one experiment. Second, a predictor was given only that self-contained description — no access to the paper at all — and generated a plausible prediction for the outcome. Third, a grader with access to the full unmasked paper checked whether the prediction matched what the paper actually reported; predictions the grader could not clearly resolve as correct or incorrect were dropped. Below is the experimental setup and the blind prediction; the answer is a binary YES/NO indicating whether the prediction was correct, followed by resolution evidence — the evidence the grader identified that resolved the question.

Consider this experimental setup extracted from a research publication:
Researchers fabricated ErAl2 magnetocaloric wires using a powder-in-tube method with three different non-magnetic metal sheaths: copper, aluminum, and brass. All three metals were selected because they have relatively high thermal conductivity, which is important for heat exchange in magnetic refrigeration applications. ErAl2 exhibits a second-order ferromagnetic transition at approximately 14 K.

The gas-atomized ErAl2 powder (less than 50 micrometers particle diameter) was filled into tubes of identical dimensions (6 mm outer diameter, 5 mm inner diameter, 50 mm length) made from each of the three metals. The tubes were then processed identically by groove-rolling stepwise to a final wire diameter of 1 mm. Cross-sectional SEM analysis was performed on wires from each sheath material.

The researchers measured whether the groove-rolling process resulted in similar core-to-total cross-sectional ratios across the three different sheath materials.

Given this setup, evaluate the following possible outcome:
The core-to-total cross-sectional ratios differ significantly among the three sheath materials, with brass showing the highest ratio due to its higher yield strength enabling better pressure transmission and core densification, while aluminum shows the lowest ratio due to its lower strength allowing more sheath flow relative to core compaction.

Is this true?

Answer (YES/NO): NO